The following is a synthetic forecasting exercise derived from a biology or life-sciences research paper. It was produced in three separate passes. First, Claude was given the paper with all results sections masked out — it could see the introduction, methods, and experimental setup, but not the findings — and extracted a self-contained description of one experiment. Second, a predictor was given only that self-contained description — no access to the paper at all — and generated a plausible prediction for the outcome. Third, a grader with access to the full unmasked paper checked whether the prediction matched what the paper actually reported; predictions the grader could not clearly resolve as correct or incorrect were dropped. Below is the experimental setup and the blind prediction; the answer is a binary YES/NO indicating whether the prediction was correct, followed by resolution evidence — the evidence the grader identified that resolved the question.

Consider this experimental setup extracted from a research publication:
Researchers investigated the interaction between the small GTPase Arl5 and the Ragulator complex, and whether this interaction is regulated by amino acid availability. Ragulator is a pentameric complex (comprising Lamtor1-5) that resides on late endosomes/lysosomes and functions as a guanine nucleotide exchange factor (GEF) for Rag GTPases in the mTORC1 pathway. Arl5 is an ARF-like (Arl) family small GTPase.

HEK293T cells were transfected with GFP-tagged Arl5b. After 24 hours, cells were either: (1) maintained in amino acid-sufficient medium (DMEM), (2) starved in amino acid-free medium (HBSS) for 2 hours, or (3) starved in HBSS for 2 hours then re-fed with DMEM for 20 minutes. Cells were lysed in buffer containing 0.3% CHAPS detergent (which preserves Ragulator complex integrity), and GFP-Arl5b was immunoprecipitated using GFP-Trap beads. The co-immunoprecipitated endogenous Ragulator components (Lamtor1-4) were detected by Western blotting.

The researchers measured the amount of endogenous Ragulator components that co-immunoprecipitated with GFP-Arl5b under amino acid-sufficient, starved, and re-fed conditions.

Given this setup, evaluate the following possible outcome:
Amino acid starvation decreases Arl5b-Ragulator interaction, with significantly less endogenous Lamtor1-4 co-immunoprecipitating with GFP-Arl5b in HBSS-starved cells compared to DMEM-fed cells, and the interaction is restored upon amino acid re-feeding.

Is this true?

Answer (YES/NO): NO